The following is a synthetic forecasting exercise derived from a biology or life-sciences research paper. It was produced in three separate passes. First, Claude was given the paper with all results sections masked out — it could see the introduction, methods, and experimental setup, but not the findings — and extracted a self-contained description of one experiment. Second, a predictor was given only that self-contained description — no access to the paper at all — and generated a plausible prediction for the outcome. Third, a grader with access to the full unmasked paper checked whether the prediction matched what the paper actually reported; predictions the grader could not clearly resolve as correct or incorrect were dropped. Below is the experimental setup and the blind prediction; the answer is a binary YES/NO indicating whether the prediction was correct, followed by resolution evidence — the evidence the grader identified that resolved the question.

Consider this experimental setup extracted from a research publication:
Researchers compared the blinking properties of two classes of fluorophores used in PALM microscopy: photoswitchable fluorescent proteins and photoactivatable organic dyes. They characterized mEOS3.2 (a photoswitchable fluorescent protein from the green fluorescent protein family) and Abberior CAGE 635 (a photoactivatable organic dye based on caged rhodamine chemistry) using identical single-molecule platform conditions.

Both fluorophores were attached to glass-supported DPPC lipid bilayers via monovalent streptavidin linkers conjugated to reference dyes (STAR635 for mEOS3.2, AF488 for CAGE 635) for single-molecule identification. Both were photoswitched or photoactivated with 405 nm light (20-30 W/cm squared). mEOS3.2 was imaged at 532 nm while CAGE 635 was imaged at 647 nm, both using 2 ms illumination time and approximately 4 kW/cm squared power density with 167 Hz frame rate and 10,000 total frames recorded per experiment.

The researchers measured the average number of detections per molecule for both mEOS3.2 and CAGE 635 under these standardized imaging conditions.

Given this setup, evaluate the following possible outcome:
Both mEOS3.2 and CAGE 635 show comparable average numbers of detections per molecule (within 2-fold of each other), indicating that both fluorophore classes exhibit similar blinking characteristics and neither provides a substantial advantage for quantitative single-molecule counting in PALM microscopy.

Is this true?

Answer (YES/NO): NO